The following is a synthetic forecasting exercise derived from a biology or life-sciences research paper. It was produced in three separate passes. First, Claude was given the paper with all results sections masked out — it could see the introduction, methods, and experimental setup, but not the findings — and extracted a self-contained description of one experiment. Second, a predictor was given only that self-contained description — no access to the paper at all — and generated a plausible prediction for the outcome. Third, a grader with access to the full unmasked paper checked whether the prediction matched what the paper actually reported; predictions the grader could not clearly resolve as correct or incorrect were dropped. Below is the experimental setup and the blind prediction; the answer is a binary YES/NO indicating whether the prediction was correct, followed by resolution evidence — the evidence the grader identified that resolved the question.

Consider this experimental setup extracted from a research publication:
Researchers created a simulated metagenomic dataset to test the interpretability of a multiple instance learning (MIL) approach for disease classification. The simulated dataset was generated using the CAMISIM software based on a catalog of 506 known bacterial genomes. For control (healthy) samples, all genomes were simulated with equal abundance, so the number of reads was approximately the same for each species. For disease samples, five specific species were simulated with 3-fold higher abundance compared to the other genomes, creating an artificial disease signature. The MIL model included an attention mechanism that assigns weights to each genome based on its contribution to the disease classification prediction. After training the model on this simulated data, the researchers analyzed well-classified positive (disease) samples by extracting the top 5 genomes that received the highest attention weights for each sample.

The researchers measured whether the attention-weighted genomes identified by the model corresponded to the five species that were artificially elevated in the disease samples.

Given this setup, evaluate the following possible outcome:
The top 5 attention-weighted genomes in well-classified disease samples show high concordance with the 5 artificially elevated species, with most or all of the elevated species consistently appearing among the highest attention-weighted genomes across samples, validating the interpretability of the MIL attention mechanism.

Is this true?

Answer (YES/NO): NO